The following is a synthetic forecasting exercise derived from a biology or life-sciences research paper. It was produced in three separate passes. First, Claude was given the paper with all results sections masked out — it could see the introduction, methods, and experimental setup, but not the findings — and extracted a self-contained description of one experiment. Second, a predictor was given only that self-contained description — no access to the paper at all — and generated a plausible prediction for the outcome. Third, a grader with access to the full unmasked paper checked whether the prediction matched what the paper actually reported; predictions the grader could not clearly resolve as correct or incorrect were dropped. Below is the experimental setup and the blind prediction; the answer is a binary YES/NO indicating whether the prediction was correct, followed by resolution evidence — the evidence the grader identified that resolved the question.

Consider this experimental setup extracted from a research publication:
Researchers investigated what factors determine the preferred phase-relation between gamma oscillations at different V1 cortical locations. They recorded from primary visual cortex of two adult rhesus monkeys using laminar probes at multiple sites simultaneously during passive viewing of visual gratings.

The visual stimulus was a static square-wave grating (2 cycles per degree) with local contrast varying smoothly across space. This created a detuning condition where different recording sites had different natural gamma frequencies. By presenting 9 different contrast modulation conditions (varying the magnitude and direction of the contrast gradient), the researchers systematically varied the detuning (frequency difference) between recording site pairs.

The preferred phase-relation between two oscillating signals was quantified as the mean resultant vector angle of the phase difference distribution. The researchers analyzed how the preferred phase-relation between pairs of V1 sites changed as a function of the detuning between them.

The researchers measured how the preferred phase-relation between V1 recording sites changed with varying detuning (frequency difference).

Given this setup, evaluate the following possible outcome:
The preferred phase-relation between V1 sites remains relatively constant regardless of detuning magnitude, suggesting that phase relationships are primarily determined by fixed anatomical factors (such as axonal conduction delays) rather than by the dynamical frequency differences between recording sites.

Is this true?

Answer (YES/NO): NO